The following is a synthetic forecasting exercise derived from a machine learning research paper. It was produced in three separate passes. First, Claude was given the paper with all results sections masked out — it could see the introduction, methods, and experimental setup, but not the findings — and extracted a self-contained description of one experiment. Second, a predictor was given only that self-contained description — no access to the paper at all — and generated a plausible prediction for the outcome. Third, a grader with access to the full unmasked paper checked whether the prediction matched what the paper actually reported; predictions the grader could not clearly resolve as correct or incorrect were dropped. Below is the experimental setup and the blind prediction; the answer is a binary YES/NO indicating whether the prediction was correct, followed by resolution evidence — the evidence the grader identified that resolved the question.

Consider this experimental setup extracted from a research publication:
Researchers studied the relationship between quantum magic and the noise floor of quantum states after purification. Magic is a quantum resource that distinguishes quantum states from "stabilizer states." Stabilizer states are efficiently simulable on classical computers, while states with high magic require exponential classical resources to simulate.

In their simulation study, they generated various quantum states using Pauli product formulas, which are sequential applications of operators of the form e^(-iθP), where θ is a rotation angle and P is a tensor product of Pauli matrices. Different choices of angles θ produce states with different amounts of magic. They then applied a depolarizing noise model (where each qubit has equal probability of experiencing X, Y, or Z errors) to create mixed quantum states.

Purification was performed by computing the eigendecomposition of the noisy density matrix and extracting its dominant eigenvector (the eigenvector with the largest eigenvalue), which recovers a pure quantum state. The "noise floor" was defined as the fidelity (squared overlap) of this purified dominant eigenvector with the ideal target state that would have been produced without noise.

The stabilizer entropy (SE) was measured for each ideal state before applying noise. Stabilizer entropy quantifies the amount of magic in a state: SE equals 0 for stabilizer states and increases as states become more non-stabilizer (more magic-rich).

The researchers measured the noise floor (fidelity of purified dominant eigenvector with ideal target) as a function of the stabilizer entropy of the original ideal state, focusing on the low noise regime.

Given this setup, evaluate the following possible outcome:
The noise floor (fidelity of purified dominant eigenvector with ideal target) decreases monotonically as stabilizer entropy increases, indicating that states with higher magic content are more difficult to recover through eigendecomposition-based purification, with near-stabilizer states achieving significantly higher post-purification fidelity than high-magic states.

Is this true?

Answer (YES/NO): YES